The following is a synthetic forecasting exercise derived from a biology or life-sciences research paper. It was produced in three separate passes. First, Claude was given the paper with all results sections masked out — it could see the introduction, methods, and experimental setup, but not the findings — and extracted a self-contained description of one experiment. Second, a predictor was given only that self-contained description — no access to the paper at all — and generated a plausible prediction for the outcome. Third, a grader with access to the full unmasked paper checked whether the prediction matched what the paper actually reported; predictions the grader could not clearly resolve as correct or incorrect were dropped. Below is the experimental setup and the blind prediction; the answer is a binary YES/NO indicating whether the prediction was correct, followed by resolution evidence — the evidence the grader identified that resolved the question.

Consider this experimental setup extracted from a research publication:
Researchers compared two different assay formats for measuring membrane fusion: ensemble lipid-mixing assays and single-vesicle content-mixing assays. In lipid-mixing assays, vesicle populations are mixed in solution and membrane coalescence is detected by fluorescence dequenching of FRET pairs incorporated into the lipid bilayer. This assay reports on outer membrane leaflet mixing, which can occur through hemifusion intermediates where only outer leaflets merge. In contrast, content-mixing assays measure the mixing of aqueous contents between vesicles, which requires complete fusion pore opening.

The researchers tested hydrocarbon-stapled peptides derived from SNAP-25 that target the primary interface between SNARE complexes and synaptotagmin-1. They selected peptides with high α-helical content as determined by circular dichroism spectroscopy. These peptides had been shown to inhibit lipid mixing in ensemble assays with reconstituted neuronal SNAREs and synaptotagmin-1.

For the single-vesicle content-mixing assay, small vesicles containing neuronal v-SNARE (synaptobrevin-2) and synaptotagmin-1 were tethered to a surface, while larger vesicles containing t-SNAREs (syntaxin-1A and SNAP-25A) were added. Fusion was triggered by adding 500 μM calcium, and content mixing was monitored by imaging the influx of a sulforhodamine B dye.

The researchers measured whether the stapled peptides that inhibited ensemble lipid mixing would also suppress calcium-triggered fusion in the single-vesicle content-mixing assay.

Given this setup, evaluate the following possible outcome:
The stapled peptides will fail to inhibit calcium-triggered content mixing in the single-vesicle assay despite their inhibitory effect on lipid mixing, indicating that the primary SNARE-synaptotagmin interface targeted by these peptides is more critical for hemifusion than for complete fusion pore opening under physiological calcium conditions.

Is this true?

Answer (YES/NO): NO